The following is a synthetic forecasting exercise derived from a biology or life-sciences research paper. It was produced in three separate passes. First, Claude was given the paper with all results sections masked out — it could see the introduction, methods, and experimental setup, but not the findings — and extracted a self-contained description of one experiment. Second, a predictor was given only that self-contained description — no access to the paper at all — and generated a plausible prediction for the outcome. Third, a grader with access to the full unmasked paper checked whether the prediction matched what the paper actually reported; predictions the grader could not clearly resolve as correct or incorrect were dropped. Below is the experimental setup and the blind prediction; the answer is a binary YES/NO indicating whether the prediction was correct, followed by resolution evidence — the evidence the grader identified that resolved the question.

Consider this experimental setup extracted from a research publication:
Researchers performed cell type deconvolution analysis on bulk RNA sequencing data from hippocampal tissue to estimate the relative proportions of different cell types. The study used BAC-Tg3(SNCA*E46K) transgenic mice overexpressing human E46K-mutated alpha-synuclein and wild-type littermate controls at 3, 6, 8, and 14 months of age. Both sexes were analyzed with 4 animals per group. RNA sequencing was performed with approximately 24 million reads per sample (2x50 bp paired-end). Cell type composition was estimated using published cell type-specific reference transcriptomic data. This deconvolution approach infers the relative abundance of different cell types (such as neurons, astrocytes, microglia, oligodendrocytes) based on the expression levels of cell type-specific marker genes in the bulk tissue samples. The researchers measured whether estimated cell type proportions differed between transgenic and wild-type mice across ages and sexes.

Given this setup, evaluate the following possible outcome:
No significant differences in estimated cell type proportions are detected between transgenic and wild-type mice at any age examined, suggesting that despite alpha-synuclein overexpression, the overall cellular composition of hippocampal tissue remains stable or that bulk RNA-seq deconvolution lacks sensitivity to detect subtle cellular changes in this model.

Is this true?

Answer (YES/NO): YES